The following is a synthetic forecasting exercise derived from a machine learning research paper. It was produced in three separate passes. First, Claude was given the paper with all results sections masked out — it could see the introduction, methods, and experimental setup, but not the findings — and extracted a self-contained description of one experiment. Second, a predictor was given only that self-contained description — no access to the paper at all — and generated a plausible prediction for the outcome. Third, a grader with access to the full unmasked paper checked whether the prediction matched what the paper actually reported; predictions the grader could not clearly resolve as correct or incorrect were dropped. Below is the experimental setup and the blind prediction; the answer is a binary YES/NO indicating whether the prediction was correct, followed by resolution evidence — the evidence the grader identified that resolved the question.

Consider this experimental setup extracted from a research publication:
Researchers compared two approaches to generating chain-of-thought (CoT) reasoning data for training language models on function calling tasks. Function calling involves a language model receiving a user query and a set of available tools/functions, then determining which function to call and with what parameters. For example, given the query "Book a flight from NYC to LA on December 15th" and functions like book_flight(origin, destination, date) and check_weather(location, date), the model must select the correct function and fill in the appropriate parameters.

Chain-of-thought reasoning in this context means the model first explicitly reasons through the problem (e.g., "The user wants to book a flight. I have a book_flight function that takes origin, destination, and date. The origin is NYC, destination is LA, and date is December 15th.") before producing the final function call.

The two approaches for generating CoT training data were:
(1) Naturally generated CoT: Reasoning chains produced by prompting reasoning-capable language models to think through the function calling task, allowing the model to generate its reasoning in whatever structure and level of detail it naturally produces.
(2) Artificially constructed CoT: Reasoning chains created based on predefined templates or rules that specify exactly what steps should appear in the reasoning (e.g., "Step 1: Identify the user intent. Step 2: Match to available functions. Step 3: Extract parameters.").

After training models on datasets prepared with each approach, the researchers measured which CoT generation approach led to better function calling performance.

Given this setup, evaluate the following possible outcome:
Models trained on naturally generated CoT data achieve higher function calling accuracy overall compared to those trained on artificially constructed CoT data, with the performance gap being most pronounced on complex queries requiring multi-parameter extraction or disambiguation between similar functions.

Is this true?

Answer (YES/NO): NO